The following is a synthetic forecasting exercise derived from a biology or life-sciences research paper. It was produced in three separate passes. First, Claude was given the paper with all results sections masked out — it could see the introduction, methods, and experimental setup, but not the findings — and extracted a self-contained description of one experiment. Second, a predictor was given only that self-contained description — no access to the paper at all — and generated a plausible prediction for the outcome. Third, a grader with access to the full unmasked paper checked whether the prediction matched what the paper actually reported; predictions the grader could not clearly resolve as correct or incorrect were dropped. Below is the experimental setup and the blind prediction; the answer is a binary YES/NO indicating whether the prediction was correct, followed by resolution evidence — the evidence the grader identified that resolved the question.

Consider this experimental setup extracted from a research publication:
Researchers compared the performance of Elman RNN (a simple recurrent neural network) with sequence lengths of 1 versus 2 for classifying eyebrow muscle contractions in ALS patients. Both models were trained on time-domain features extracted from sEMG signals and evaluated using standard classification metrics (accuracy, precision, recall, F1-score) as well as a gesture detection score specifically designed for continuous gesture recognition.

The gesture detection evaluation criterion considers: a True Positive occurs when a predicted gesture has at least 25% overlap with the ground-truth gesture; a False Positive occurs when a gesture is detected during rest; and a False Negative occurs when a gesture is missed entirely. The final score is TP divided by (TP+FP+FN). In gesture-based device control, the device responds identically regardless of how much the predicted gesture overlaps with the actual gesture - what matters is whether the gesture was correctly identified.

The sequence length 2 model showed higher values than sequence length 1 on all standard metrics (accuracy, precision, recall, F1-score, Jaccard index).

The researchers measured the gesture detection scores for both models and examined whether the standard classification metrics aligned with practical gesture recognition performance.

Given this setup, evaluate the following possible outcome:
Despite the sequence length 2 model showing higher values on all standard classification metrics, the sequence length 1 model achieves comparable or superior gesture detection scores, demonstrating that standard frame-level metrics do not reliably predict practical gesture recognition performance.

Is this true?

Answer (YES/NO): YES